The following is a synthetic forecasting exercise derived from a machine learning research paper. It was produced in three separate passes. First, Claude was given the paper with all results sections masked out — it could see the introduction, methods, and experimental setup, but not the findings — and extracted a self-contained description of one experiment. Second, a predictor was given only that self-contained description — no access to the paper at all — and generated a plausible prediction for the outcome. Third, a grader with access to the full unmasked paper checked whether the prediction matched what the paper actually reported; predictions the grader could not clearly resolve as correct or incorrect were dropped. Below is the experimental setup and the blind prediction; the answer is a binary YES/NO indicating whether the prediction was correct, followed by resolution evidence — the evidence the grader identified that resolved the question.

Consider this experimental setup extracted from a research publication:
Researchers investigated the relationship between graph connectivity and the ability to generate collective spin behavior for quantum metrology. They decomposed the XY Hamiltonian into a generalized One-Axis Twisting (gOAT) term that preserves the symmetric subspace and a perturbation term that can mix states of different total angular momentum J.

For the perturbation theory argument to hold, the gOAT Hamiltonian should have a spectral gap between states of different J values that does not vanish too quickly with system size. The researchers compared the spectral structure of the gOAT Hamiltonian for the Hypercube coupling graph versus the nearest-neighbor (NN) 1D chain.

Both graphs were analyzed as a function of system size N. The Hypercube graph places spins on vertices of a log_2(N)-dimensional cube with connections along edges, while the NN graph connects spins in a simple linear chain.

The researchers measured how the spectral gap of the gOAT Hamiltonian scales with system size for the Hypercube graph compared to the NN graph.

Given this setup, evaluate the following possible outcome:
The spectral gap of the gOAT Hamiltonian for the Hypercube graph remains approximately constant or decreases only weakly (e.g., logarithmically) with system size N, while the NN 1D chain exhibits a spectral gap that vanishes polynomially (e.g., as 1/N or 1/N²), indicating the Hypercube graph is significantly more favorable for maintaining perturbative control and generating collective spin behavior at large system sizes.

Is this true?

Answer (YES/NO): YES